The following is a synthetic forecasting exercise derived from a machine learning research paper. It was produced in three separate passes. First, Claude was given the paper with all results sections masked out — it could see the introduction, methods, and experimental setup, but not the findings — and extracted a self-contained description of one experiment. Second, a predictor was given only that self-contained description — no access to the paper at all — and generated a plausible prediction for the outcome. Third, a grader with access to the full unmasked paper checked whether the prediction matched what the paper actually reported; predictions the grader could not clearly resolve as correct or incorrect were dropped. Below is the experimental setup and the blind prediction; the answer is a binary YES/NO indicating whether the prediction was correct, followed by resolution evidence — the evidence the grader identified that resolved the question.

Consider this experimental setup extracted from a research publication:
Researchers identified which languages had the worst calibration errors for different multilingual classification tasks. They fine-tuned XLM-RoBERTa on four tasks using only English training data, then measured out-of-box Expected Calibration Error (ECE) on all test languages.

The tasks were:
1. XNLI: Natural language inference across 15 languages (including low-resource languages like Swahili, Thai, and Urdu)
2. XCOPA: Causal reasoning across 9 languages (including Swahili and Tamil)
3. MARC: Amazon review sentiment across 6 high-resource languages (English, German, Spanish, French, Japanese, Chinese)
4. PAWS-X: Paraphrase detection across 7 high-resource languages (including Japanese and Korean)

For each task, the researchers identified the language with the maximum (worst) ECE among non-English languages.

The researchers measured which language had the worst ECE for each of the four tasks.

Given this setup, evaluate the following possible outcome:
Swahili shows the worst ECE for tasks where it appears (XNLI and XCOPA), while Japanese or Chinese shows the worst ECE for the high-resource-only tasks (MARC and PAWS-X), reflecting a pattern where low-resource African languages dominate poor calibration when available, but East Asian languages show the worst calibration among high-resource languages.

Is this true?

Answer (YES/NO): YES